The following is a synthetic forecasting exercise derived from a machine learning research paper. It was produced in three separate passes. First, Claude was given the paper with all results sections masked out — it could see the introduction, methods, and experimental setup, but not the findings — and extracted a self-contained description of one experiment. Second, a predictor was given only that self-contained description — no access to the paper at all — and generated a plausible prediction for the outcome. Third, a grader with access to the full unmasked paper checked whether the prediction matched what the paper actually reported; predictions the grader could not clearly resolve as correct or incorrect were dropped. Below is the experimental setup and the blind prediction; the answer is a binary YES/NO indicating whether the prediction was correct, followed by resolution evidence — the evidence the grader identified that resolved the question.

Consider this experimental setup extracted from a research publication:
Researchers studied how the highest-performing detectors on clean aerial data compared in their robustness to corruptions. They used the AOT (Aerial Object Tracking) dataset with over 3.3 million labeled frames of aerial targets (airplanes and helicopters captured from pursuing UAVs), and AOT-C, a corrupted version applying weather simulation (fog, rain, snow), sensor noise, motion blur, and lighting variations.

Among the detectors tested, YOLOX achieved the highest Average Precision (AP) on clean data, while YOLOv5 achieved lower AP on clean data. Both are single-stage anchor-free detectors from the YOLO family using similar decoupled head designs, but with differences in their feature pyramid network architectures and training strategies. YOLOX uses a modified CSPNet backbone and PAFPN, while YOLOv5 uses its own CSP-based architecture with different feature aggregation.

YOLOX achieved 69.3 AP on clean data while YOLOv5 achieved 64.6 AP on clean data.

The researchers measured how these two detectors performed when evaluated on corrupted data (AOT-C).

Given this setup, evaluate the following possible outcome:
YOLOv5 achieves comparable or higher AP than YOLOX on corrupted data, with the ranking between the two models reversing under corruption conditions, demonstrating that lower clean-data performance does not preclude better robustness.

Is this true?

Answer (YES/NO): YES